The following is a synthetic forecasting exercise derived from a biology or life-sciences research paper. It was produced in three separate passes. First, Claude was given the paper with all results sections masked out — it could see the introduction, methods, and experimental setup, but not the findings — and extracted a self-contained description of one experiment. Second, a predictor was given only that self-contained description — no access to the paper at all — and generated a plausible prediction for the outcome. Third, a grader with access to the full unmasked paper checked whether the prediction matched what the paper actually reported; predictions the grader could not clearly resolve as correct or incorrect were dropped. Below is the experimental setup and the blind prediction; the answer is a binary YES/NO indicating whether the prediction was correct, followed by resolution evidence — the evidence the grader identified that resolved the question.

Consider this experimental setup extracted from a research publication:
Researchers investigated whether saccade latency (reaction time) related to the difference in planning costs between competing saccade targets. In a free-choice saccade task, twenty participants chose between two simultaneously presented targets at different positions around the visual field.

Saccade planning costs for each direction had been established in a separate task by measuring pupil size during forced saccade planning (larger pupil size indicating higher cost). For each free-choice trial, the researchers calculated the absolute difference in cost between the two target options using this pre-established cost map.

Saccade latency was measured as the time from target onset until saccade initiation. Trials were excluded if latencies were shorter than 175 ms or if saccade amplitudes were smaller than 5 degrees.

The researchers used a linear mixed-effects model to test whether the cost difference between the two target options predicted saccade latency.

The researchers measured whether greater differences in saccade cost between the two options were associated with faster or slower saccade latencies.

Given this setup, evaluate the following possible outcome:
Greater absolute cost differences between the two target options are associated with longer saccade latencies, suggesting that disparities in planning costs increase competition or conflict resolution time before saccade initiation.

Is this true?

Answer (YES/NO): YES